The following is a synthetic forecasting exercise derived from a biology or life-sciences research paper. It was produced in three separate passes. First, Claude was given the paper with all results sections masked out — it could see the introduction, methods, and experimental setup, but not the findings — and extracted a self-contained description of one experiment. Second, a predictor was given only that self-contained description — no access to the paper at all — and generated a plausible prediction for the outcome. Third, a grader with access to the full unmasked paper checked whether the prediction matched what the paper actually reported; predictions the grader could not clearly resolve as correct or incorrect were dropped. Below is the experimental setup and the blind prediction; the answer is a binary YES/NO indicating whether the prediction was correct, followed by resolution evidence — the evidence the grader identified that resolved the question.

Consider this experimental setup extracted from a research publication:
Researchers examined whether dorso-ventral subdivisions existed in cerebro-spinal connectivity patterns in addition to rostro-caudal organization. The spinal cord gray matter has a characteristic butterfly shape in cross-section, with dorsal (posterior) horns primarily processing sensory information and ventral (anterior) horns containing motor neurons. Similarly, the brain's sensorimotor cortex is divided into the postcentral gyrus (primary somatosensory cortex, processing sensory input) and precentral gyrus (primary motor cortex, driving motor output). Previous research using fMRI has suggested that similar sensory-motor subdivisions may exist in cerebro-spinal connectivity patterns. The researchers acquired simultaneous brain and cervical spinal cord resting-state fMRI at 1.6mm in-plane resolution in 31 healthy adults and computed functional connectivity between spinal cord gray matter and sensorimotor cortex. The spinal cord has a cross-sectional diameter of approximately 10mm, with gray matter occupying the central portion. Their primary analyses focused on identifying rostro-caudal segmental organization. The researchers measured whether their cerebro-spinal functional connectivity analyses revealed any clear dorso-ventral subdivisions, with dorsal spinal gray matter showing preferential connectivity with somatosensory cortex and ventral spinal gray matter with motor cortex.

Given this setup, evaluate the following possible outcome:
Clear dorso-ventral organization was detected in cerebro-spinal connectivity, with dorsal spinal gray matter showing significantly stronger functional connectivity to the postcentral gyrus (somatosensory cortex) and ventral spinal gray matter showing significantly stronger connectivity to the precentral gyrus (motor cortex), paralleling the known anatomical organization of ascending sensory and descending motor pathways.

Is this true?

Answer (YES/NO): NO